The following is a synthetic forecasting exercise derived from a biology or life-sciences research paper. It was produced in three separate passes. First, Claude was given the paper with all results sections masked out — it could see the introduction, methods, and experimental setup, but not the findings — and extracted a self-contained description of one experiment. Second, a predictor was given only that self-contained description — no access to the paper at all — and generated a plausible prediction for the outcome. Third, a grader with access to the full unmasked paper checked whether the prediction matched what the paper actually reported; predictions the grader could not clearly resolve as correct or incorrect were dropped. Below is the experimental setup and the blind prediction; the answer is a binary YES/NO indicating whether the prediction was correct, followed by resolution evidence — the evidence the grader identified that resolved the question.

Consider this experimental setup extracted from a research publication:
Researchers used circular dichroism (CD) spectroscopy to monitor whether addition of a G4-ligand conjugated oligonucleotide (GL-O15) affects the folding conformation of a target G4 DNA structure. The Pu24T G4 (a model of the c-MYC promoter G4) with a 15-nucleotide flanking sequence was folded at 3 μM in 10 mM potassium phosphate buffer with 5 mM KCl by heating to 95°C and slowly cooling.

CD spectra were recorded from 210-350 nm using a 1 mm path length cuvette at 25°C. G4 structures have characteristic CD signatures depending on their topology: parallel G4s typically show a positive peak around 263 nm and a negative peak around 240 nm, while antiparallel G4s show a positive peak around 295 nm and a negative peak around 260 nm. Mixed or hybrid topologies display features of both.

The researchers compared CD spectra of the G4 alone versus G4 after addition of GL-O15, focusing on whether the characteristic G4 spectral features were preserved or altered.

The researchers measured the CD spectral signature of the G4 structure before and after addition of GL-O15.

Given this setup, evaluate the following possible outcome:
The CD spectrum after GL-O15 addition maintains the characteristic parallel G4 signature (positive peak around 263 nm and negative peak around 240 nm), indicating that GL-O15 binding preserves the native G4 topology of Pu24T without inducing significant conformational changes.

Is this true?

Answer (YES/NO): YES